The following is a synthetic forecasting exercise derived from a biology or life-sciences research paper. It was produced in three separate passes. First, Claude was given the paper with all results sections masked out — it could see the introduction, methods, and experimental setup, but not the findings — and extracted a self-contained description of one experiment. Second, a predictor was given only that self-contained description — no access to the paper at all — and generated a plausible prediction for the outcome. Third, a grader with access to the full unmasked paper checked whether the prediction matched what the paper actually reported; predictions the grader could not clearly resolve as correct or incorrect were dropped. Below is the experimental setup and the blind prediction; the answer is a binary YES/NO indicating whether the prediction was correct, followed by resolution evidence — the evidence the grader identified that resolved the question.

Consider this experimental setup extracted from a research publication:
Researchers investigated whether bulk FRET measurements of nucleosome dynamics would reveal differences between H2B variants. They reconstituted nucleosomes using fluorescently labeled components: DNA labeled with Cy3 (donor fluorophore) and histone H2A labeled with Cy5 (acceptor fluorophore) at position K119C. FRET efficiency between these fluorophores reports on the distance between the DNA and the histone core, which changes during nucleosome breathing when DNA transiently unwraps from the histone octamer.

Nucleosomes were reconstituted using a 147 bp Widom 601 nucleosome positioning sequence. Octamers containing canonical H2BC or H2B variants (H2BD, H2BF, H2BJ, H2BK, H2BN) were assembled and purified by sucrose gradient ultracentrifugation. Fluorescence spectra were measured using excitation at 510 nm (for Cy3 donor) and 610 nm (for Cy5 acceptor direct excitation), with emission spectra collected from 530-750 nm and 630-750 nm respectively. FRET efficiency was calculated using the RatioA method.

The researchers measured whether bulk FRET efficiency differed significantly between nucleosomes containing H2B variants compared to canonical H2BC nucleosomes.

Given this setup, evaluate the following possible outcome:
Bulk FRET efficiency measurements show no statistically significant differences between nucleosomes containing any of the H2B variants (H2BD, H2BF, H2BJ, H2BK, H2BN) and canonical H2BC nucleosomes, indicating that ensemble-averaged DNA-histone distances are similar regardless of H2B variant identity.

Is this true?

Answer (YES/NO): NO